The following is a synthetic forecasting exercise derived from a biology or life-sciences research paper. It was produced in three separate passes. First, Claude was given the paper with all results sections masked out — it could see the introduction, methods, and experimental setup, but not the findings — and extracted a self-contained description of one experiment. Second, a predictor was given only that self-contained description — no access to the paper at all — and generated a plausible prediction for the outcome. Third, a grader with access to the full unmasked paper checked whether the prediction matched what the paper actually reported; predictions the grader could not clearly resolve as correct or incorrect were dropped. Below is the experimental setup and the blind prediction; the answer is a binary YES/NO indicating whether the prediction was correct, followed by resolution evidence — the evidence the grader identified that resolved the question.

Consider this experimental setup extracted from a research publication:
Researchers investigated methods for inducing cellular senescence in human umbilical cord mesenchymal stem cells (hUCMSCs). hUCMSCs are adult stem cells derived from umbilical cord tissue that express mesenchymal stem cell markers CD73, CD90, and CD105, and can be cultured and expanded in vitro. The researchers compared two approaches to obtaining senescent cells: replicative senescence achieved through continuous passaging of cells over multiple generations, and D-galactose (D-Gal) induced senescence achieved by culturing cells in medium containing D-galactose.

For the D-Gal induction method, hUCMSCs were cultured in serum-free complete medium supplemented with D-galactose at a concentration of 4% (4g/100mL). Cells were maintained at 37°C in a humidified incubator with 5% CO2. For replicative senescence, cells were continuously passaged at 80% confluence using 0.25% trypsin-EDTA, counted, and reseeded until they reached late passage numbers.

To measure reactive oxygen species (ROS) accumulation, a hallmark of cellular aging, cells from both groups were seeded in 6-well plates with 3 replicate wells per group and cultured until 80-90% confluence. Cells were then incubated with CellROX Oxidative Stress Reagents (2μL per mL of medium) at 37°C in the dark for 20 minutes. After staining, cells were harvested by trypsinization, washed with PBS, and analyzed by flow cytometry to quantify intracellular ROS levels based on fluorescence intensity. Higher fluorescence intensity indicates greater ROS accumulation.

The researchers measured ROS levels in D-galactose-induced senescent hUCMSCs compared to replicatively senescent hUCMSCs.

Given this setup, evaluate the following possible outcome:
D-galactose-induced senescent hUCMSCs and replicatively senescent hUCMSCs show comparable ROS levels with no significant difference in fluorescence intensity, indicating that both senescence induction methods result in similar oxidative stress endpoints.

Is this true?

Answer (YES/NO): NO